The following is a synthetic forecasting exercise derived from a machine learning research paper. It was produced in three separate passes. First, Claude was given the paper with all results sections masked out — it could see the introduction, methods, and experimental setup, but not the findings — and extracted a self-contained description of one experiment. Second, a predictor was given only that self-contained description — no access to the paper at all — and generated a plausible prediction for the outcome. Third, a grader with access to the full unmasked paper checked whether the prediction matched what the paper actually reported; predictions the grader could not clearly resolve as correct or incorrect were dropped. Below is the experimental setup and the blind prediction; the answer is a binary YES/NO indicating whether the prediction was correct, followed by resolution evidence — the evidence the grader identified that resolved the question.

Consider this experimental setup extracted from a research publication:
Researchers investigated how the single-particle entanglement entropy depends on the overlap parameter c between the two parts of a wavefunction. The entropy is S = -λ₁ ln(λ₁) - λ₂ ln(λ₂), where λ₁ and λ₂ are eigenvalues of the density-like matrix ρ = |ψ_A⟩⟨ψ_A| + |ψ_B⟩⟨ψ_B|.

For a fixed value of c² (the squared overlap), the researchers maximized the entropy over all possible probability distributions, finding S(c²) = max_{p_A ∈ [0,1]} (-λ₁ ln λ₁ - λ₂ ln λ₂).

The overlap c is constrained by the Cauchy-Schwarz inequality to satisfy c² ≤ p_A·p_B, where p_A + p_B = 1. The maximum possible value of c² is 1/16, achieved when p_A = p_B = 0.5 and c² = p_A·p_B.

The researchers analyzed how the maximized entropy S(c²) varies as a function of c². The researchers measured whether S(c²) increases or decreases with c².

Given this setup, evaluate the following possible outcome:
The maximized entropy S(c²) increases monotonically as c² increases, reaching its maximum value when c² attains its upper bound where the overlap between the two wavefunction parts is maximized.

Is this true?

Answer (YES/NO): NO